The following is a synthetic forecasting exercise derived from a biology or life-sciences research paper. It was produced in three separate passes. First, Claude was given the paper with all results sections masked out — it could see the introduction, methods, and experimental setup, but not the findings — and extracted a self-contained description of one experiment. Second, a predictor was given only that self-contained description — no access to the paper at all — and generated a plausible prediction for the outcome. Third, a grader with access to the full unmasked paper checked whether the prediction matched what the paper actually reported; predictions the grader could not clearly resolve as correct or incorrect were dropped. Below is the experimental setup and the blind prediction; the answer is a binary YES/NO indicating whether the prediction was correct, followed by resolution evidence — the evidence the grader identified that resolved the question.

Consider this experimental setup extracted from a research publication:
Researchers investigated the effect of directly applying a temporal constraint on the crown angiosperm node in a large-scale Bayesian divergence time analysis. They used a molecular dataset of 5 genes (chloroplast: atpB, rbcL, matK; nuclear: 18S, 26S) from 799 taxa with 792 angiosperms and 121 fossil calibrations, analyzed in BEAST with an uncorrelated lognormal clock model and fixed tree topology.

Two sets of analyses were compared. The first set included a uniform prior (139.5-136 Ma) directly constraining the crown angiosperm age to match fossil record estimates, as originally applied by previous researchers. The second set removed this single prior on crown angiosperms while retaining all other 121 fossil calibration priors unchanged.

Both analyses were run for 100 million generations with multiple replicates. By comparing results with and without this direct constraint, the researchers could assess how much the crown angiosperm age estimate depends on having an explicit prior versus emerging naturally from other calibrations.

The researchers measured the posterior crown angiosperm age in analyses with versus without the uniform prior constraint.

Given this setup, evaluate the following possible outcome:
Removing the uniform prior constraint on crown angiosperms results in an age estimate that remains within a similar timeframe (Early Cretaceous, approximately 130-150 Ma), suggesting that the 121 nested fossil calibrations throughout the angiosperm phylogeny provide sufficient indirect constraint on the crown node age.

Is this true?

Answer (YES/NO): NO